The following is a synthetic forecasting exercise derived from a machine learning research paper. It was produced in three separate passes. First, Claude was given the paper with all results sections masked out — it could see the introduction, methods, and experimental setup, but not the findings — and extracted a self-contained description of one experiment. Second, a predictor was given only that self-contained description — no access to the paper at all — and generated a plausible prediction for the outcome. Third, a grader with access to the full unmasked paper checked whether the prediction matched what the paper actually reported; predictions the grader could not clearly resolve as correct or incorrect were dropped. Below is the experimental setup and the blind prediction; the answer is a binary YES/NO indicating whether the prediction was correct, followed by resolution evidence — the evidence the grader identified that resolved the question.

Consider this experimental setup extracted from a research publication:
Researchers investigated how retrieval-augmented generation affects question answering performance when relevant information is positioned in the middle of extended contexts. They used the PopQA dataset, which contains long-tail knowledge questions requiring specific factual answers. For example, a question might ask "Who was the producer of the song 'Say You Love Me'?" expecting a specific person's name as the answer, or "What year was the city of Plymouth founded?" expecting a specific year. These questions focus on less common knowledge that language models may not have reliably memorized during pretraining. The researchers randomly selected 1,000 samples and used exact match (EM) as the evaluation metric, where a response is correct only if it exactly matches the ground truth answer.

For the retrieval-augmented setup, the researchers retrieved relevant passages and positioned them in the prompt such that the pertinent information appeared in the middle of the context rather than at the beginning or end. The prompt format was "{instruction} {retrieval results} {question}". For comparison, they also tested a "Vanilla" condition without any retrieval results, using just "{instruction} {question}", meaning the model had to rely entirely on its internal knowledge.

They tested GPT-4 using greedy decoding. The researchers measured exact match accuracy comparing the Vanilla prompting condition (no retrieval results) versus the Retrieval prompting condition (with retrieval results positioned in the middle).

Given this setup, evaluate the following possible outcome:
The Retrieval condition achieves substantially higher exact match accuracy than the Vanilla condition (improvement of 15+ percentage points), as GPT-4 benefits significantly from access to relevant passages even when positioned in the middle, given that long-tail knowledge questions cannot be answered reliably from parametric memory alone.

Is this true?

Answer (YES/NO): NO